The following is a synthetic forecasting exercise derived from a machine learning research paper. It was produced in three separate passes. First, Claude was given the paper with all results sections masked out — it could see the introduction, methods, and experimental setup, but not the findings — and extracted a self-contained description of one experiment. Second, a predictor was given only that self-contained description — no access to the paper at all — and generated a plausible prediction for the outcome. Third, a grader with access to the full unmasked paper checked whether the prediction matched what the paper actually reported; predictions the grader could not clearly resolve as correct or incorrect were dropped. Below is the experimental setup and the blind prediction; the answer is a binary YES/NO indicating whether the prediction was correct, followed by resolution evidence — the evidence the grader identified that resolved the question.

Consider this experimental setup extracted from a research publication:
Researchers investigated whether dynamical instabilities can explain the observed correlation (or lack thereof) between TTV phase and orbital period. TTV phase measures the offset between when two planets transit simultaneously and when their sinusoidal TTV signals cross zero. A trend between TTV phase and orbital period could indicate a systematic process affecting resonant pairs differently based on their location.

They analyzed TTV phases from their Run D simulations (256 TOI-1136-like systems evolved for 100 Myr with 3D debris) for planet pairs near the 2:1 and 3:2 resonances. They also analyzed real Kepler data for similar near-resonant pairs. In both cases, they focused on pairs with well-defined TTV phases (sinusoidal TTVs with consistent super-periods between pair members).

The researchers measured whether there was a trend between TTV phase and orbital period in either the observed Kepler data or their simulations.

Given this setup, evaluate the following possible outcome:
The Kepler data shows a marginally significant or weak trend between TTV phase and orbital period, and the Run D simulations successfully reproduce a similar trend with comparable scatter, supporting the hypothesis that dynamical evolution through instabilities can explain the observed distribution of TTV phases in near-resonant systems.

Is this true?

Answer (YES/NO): NO